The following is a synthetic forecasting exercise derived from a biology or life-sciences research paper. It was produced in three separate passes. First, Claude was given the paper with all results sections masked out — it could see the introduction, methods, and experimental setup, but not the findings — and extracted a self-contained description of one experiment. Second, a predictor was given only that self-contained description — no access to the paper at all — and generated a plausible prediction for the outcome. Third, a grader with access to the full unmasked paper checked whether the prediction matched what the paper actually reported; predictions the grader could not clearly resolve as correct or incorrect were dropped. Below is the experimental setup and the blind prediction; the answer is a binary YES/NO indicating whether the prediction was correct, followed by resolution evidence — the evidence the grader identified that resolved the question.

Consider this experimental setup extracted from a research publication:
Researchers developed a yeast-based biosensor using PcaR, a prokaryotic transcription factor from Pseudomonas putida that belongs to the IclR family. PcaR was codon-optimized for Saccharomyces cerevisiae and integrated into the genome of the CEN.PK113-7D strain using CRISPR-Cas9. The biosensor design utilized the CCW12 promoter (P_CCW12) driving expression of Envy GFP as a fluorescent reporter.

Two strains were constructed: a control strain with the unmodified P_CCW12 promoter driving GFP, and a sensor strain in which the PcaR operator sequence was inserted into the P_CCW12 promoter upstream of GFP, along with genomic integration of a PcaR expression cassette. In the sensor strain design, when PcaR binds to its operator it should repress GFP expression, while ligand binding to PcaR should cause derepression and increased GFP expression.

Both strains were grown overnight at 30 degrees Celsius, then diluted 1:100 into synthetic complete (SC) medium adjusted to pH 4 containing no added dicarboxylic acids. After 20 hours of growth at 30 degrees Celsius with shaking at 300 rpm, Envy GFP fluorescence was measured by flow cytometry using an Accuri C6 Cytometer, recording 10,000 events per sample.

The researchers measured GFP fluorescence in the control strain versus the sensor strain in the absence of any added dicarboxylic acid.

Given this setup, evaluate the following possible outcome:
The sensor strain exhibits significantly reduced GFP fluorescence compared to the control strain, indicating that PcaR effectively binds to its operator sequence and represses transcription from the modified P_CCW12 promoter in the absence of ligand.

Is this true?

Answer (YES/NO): YES